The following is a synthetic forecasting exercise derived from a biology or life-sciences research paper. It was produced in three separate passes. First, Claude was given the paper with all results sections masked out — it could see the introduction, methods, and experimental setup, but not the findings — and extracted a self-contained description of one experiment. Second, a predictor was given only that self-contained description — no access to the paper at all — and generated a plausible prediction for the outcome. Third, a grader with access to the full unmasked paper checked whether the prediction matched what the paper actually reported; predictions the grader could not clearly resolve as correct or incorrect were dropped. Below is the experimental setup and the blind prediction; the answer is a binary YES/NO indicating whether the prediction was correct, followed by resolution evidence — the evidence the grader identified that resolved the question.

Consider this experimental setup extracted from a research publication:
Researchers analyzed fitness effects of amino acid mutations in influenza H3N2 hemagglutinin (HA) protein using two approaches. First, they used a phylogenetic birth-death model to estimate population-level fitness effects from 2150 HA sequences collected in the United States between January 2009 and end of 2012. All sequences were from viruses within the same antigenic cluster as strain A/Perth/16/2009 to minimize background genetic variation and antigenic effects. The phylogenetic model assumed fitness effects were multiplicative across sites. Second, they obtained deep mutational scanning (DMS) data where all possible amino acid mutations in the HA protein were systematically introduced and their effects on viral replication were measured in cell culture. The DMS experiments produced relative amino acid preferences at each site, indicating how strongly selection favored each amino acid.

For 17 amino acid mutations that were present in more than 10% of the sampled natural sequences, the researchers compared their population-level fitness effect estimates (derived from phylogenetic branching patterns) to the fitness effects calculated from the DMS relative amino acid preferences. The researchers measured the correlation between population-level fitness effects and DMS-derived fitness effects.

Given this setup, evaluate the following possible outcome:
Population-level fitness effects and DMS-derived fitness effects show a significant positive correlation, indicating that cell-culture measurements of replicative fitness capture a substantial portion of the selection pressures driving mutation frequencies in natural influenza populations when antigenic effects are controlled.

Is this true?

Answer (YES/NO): NO